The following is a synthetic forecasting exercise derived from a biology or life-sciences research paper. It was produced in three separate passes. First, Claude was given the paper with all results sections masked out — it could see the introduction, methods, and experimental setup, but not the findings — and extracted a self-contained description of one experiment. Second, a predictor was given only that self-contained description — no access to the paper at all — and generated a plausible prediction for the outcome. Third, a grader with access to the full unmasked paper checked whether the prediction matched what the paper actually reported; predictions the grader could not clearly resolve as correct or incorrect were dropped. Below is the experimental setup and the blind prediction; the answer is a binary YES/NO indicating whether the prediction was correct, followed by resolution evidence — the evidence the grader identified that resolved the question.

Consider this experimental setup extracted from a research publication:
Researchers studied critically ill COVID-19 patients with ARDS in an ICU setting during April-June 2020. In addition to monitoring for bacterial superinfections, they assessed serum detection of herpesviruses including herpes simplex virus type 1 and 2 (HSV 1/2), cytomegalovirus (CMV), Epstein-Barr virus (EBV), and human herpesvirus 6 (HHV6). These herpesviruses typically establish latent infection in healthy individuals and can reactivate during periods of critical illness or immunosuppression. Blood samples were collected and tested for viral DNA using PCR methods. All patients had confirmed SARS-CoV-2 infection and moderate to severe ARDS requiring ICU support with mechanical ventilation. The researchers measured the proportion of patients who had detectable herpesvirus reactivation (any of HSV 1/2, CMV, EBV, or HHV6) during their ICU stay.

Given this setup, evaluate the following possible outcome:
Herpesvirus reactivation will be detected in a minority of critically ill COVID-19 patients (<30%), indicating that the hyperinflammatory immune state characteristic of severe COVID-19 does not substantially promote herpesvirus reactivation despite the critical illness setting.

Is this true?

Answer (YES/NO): NO